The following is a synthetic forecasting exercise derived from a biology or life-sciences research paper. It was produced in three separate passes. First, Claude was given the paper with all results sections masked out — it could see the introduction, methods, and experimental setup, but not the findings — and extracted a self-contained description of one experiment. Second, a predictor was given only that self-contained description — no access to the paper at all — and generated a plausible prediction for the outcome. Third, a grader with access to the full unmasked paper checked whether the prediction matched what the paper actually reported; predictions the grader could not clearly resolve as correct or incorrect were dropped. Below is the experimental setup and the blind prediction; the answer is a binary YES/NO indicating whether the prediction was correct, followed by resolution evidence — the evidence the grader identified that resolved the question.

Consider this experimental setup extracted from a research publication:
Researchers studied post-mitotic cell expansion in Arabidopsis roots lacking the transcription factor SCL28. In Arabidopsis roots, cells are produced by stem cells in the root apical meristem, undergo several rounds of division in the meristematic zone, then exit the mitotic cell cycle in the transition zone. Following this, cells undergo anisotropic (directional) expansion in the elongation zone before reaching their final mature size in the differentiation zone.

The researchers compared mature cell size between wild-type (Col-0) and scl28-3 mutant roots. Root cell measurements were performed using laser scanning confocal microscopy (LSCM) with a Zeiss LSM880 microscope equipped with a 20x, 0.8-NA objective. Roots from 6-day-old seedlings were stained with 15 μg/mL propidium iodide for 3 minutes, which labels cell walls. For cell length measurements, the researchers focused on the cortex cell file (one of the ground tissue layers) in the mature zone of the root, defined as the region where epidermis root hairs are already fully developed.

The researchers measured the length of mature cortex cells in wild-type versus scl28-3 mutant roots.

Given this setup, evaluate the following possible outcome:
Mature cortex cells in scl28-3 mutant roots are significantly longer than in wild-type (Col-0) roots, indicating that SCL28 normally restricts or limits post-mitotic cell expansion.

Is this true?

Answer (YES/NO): NO